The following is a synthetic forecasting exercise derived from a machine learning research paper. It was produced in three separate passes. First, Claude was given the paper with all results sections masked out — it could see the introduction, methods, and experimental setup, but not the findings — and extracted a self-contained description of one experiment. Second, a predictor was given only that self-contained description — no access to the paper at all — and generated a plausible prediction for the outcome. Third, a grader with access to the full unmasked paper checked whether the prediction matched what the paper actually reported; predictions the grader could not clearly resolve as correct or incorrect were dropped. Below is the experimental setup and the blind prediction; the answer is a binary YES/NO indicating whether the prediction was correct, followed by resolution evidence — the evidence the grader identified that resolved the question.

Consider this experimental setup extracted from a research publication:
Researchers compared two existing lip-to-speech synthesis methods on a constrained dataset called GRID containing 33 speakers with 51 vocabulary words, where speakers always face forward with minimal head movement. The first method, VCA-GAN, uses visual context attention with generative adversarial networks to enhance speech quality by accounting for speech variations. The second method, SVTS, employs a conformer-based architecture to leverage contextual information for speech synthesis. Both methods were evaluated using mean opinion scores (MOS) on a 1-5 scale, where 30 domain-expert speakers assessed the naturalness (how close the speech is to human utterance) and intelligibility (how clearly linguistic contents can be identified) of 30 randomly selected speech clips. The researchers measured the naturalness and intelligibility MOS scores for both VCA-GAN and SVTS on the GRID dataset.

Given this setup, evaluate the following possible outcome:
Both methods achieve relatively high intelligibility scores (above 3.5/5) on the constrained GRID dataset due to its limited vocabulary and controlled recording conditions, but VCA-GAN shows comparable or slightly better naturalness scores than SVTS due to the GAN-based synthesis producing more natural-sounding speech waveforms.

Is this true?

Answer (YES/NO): YES